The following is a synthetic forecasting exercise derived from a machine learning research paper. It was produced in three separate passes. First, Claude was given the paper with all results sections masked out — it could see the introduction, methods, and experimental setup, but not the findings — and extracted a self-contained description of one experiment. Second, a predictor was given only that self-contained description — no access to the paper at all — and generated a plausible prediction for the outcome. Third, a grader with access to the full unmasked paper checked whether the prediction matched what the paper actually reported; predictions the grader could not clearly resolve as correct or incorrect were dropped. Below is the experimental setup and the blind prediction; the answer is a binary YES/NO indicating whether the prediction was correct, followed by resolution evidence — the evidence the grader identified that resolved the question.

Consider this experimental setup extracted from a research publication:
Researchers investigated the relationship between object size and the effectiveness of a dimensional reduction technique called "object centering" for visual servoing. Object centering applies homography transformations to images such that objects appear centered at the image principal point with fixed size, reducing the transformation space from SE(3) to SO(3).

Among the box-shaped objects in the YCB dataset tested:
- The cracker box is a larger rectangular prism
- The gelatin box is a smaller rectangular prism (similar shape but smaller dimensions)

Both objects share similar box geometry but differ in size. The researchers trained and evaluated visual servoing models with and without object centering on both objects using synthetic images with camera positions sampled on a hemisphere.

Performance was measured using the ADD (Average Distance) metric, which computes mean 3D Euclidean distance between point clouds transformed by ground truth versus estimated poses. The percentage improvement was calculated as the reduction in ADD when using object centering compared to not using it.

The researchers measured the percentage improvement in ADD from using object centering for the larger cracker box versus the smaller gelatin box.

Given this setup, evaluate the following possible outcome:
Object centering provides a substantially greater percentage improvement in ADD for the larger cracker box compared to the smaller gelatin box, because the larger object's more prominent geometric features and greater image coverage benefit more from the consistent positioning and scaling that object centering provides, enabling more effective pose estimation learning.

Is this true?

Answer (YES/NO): NO